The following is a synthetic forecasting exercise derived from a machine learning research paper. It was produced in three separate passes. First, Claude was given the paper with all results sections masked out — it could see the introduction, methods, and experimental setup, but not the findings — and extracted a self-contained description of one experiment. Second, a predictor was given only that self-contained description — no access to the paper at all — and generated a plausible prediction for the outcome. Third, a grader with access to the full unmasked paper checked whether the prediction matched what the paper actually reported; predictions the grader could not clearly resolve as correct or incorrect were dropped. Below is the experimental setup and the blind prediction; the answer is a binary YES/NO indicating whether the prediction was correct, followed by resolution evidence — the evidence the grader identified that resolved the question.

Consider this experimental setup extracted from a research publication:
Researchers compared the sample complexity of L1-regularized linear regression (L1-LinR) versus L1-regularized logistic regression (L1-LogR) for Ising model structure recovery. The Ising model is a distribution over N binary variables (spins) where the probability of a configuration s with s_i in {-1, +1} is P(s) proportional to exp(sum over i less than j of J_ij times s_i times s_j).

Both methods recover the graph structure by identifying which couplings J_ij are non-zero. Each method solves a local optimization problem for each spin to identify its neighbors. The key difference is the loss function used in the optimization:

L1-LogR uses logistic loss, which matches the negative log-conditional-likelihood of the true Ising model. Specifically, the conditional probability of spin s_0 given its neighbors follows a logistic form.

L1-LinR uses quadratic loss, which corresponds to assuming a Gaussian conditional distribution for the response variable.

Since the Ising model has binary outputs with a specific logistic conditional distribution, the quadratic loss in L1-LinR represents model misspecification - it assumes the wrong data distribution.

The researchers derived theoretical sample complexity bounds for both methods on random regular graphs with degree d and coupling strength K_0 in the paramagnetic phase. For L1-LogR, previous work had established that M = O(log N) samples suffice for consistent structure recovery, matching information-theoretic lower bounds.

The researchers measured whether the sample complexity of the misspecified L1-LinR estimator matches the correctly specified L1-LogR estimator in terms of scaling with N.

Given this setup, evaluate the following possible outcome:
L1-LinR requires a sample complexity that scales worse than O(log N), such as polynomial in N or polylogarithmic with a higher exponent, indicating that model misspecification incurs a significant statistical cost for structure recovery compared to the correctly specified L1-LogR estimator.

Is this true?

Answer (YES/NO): NO